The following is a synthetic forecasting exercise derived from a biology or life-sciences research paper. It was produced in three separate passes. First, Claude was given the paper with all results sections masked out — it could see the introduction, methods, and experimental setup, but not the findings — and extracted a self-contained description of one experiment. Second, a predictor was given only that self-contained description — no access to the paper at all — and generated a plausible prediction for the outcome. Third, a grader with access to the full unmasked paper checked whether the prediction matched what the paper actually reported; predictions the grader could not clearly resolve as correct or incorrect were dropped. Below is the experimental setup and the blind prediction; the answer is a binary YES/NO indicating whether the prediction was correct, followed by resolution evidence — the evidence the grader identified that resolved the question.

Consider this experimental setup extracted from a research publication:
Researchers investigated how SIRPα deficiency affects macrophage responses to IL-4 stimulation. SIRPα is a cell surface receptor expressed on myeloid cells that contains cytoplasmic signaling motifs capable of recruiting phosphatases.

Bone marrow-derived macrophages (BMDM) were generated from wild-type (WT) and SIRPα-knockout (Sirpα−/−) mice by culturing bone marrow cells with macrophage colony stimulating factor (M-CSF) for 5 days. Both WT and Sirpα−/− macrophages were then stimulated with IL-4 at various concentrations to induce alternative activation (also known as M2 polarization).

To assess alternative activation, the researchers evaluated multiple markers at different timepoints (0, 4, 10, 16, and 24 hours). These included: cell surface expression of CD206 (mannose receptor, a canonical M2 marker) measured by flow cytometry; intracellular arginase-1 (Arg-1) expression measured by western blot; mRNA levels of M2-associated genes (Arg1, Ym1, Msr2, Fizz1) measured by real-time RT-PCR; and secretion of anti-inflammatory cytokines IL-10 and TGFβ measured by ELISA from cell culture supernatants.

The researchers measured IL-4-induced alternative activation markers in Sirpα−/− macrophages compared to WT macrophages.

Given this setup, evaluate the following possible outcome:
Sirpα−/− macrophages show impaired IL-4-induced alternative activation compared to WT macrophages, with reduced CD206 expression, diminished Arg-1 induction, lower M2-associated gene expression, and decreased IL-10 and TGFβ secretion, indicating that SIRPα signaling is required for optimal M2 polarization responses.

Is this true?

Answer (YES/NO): YES